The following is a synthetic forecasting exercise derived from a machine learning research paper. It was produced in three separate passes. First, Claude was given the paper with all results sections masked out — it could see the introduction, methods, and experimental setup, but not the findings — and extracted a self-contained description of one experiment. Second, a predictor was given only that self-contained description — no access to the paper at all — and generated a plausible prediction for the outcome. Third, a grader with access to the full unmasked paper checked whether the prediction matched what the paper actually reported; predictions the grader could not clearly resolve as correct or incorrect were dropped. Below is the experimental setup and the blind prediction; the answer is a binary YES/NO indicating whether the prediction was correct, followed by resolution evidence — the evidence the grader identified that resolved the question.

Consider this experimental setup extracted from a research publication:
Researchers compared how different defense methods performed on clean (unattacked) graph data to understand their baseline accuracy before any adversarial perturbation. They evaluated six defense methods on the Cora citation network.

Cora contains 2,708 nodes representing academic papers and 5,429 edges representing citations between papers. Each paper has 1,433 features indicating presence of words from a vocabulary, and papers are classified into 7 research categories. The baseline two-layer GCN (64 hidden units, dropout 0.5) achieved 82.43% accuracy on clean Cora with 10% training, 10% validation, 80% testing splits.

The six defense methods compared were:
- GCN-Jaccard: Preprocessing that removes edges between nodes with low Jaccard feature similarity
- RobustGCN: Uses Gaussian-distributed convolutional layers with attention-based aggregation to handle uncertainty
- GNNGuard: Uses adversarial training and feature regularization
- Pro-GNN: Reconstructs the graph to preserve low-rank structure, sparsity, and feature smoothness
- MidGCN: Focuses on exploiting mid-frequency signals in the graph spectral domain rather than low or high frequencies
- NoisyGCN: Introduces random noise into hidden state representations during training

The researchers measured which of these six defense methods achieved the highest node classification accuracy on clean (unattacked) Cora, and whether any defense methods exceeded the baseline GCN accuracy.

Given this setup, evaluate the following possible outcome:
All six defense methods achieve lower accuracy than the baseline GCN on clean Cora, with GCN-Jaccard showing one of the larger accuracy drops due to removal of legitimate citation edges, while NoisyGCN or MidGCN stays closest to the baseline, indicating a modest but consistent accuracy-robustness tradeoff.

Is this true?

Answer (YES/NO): NO